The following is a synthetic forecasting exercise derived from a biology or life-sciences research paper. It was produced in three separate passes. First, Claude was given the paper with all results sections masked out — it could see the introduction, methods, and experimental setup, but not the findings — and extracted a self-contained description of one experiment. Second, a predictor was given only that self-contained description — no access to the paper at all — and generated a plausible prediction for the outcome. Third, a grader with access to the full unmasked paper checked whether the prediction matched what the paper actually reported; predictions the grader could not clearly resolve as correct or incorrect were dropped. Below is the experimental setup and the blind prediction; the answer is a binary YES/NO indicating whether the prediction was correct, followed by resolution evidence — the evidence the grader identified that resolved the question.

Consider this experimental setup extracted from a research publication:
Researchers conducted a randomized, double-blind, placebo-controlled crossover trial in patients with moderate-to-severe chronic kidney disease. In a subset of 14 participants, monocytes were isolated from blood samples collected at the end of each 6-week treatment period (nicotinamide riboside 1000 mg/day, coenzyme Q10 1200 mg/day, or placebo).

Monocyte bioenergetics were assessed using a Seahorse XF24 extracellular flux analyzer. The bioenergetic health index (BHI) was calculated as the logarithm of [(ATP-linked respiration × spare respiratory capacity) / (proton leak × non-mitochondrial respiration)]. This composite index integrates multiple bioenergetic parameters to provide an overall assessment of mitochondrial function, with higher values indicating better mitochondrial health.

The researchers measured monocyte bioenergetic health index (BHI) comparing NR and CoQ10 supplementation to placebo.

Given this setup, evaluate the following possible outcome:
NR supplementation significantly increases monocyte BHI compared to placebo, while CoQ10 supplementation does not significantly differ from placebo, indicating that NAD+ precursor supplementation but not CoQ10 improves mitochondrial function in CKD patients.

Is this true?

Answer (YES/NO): YES